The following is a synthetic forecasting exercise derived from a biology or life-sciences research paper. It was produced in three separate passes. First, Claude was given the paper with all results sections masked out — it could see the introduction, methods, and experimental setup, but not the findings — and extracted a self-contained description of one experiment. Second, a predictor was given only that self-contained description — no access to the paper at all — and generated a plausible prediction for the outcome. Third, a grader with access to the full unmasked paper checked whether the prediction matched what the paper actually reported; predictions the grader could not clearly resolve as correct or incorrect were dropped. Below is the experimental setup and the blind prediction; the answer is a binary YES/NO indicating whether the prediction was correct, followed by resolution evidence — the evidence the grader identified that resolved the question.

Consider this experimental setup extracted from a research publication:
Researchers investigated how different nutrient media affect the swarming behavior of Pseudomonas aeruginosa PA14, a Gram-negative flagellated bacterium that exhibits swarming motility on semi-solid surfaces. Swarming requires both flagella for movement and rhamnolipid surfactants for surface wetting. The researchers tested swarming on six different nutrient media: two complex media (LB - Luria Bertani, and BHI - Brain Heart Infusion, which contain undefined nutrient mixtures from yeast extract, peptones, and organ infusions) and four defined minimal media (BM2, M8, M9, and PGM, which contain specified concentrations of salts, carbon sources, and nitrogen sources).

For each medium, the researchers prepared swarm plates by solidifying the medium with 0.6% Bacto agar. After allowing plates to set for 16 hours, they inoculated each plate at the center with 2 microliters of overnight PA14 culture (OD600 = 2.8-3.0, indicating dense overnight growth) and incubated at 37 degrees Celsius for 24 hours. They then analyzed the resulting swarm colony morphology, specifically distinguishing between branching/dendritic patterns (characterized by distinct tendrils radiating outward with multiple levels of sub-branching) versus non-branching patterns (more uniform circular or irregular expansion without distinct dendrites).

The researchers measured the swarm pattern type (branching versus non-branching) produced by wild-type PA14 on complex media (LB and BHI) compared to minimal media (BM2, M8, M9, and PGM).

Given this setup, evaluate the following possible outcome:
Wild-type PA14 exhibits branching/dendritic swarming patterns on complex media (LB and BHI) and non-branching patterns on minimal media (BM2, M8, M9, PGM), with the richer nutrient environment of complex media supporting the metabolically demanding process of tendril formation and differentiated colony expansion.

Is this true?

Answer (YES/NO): NO